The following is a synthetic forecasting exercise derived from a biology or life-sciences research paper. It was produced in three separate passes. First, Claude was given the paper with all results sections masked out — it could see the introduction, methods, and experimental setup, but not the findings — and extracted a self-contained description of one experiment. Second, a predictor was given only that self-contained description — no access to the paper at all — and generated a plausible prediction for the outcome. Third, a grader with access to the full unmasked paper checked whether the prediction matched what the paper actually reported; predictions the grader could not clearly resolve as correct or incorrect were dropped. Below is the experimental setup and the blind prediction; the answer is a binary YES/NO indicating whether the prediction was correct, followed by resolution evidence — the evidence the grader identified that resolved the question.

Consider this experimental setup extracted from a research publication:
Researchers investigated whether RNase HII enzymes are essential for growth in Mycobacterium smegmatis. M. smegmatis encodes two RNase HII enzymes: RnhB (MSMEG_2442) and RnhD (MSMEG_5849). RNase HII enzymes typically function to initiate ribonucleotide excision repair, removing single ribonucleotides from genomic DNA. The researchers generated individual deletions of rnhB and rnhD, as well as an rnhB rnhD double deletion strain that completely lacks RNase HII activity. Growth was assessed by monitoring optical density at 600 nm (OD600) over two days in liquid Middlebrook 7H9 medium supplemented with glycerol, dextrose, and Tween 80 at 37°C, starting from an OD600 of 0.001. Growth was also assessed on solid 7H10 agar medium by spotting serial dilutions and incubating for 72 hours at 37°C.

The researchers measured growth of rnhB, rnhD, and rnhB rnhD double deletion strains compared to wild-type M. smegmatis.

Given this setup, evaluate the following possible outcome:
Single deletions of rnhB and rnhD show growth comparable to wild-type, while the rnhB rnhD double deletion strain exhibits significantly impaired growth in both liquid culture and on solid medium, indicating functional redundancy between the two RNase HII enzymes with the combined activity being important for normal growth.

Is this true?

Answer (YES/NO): NO